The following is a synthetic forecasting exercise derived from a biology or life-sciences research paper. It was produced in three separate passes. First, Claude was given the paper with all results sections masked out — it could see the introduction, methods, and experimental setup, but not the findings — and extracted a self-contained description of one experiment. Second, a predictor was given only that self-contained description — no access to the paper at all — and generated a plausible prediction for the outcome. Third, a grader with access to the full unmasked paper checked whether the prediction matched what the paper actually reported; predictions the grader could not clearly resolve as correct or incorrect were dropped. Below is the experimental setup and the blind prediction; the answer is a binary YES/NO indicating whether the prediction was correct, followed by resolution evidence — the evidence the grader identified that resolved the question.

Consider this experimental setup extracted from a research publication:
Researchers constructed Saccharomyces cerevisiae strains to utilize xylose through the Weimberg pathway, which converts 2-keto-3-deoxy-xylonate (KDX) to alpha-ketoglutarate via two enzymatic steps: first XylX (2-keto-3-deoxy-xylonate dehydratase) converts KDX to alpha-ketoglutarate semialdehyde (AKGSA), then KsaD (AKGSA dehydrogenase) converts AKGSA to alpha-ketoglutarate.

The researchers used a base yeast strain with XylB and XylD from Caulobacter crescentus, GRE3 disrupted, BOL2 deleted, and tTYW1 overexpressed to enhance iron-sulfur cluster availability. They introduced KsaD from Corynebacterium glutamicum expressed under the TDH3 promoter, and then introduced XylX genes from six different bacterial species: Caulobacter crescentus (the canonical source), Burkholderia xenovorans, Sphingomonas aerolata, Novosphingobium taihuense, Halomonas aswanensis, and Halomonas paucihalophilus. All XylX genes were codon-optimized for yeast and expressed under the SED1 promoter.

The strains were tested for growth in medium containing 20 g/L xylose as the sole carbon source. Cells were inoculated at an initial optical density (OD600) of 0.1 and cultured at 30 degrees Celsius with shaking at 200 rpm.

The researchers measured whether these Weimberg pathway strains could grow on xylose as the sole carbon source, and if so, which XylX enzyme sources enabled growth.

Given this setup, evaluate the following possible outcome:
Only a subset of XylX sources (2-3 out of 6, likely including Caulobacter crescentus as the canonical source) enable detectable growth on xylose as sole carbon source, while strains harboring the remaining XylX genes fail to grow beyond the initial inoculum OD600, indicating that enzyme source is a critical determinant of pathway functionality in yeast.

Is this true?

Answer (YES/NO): NO